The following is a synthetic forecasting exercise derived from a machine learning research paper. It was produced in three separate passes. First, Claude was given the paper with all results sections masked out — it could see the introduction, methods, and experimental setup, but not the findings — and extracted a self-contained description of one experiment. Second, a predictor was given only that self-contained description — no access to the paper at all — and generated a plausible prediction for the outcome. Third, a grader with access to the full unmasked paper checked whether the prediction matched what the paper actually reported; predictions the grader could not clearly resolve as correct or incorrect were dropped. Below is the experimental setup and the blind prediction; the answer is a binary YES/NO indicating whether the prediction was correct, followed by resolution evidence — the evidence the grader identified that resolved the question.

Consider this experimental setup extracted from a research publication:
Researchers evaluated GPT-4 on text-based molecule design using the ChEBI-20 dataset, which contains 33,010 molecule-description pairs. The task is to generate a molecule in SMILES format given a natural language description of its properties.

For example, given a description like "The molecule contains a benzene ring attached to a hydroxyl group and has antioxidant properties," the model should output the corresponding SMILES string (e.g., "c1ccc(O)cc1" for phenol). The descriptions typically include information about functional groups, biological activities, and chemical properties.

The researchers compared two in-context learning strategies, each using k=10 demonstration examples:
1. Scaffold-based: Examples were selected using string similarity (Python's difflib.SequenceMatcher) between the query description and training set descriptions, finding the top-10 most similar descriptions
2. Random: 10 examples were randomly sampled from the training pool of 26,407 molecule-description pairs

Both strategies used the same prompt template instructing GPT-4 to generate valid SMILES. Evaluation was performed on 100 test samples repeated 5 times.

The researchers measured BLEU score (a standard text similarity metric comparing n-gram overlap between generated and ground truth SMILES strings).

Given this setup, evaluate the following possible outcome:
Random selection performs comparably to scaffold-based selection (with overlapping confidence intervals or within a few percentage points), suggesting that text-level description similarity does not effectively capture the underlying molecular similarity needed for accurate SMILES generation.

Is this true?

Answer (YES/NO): NO